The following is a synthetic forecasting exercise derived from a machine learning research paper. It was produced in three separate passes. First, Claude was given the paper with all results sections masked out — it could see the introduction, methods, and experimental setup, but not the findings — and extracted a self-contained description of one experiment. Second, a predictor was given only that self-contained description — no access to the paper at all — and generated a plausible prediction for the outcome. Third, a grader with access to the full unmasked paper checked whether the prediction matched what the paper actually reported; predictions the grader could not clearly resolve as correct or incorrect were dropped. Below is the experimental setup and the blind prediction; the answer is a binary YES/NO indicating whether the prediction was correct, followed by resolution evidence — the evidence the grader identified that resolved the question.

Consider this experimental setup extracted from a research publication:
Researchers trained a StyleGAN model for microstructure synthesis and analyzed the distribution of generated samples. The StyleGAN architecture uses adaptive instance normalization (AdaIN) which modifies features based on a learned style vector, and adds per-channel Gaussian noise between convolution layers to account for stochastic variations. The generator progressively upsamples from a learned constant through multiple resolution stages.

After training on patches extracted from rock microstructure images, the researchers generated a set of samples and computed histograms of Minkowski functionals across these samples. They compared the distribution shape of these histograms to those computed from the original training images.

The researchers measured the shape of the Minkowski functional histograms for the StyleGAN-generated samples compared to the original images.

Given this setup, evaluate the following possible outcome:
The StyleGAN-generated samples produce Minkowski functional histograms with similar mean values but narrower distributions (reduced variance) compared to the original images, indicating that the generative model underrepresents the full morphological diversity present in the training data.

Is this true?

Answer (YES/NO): YES